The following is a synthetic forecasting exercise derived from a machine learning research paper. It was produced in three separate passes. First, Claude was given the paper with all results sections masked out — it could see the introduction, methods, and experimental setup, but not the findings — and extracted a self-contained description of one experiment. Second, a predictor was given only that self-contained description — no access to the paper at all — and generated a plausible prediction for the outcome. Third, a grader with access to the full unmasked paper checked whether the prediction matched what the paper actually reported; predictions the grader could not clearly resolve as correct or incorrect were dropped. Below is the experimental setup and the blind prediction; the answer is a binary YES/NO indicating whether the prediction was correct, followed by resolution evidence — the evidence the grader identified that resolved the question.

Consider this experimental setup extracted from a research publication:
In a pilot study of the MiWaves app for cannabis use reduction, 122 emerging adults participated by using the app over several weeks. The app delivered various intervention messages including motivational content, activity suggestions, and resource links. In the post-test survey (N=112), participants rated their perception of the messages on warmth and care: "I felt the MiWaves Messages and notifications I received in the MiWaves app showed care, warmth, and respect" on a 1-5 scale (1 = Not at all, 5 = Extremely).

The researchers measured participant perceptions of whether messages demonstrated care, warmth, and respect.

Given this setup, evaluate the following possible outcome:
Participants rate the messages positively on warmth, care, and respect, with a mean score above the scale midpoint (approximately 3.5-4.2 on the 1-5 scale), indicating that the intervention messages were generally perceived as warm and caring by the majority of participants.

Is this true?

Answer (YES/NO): YES